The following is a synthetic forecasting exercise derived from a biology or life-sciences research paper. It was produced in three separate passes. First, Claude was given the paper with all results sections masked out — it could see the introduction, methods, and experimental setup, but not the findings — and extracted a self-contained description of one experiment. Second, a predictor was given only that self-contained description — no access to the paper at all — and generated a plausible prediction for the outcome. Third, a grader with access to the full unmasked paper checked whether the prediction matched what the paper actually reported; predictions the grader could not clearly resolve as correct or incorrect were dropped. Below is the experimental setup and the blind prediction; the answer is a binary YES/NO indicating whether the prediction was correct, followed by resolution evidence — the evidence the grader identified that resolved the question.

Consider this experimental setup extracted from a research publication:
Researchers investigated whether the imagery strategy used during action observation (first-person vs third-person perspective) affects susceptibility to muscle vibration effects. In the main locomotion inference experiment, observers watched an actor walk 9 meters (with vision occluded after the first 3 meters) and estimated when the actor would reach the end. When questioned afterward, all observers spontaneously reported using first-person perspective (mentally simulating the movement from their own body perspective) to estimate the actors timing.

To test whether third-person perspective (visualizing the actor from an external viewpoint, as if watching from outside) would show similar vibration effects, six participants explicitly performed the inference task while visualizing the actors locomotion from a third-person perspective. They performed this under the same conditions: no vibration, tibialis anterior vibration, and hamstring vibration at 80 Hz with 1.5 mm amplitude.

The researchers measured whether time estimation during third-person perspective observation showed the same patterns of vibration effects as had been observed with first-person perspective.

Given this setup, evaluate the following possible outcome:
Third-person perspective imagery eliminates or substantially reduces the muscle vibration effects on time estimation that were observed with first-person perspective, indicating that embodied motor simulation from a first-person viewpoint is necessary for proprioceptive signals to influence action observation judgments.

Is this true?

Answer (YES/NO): YES